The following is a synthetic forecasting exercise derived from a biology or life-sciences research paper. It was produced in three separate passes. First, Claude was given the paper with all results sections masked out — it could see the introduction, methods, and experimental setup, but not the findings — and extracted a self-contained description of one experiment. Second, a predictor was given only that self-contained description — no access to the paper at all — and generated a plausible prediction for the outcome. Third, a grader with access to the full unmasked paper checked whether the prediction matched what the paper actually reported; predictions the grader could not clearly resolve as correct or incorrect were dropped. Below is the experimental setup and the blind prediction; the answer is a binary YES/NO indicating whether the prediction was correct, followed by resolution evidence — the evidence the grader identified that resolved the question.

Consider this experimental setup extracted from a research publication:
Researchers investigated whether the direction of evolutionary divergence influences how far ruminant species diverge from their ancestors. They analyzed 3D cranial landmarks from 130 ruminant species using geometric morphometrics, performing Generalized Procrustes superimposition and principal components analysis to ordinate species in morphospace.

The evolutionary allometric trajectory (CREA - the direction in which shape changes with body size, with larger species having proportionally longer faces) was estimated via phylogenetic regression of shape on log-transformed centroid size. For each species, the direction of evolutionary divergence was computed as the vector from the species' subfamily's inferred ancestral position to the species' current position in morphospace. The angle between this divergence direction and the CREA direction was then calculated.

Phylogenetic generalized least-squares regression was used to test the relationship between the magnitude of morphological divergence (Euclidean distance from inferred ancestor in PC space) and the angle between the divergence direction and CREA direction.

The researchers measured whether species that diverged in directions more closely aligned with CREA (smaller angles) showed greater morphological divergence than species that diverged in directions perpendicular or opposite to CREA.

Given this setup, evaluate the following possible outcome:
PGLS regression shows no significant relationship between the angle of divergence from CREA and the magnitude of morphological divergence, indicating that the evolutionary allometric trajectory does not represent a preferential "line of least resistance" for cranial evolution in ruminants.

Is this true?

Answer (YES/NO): NO